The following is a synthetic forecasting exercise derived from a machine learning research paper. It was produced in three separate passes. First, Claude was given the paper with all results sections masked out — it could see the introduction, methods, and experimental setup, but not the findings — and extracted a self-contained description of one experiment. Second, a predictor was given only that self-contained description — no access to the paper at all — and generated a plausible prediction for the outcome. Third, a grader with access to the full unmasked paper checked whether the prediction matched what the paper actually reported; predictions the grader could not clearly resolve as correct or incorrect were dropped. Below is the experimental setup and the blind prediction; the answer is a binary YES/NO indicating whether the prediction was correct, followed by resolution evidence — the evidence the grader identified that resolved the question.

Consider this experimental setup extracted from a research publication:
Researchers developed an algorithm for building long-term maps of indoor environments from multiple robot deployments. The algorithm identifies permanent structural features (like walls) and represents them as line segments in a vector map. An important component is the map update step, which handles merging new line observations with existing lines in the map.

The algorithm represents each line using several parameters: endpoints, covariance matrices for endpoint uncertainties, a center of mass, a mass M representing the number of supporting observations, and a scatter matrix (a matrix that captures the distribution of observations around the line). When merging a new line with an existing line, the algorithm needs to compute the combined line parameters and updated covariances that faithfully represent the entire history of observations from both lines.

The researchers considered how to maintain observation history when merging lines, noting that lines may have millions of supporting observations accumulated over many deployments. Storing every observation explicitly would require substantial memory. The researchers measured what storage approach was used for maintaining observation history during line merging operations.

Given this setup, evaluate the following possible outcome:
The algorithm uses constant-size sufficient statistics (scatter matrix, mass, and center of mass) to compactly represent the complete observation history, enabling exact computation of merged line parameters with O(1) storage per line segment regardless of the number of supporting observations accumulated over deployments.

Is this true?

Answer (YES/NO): YES